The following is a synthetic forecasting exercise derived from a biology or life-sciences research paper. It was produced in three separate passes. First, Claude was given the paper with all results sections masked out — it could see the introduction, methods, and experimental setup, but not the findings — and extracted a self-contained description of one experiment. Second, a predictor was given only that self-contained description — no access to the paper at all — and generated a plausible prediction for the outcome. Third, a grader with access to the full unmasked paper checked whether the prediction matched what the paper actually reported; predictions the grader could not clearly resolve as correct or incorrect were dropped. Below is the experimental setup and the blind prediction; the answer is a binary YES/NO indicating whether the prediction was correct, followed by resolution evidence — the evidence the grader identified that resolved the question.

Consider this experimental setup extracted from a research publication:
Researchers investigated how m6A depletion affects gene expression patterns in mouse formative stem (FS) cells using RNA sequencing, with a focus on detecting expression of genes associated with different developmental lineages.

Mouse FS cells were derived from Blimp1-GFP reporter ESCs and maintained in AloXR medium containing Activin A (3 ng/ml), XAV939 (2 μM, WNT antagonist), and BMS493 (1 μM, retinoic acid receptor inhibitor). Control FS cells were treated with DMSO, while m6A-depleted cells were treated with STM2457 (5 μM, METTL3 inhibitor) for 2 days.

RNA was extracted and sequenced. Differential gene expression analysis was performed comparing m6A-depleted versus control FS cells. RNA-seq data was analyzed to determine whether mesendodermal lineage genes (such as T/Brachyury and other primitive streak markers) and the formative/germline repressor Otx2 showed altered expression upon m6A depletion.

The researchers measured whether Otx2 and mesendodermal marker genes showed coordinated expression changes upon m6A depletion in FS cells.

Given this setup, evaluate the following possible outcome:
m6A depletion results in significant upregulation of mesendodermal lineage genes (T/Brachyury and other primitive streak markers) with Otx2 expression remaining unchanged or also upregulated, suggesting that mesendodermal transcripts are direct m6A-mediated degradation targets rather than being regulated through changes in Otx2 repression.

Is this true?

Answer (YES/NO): YES